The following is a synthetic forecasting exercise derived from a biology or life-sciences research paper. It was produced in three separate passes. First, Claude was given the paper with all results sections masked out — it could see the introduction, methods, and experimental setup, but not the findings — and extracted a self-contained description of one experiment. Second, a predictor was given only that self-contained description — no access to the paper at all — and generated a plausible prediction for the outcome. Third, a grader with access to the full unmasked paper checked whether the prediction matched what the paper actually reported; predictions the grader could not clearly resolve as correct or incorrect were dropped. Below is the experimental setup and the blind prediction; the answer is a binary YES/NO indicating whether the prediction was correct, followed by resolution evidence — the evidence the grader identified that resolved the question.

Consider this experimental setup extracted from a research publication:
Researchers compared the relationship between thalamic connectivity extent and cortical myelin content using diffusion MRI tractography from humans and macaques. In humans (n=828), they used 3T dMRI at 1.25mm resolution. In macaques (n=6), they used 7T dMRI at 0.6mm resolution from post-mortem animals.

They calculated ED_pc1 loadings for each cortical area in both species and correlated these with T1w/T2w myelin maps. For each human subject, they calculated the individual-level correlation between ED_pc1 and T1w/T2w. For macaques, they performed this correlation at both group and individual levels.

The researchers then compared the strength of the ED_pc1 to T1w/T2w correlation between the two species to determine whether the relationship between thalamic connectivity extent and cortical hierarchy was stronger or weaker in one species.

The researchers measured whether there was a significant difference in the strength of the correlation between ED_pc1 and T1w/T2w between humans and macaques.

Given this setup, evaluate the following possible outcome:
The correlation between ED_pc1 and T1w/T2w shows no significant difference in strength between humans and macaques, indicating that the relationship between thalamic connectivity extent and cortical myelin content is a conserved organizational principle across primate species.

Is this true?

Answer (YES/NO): YES